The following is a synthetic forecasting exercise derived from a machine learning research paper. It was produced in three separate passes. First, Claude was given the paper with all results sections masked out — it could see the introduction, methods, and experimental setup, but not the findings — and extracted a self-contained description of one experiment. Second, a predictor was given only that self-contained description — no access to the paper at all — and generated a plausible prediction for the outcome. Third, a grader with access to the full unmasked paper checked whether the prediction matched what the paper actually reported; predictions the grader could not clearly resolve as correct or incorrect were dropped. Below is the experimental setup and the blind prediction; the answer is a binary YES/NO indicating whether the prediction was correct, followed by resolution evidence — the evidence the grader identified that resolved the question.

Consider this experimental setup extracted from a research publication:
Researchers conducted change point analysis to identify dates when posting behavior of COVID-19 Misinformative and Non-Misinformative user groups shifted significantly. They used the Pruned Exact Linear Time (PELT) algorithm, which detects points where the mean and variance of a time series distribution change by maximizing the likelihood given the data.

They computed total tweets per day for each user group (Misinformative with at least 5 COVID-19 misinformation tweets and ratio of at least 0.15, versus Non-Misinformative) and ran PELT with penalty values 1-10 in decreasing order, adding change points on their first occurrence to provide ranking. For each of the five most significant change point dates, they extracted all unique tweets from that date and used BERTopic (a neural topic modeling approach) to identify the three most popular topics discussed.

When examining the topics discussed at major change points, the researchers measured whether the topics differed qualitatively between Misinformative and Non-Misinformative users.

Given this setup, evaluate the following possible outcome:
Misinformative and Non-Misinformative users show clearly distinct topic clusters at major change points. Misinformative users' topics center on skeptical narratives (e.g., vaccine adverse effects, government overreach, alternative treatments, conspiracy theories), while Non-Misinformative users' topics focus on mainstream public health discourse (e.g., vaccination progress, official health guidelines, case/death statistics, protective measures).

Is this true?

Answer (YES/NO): YES